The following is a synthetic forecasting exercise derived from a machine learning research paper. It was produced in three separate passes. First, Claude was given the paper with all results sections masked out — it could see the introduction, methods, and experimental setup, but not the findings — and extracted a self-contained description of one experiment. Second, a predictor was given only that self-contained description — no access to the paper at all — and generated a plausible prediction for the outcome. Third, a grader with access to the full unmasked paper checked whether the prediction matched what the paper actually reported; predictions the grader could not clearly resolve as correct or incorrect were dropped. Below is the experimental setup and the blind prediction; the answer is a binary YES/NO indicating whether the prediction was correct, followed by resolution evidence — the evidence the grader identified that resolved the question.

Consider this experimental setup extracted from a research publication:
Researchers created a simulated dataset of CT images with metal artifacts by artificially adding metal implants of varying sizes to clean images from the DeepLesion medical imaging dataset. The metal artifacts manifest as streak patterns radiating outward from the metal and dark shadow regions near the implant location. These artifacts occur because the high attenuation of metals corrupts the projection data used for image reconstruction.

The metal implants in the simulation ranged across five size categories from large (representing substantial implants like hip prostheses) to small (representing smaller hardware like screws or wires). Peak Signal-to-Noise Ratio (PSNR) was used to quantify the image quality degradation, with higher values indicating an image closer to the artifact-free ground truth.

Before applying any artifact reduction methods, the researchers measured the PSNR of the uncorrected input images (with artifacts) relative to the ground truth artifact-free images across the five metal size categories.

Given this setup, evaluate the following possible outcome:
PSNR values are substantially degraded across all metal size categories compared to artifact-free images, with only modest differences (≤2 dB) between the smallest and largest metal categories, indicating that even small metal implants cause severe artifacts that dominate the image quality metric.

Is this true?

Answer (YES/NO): NO